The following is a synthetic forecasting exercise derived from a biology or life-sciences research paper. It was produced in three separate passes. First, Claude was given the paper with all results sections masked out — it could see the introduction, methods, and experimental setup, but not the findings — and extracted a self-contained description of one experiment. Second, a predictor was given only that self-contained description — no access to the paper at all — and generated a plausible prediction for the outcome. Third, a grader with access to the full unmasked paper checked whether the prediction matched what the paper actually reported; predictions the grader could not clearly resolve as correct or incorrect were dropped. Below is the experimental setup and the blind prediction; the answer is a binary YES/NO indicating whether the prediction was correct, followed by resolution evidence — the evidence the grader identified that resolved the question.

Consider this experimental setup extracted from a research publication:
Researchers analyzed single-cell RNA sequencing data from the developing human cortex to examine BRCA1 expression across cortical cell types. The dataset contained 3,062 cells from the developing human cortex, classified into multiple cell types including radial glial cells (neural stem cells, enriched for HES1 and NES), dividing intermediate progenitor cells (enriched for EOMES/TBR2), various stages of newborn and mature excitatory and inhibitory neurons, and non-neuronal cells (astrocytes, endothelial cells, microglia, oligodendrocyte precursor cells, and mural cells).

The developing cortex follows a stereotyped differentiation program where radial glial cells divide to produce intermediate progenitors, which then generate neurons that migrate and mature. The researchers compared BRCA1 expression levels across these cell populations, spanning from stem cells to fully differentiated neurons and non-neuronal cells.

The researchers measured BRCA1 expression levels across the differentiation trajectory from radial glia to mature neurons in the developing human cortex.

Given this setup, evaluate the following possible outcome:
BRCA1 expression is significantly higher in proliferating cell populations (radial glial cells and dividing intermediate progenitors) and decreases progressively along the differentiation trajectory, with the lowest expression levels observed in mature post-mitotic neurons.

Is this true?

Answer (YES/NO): YES